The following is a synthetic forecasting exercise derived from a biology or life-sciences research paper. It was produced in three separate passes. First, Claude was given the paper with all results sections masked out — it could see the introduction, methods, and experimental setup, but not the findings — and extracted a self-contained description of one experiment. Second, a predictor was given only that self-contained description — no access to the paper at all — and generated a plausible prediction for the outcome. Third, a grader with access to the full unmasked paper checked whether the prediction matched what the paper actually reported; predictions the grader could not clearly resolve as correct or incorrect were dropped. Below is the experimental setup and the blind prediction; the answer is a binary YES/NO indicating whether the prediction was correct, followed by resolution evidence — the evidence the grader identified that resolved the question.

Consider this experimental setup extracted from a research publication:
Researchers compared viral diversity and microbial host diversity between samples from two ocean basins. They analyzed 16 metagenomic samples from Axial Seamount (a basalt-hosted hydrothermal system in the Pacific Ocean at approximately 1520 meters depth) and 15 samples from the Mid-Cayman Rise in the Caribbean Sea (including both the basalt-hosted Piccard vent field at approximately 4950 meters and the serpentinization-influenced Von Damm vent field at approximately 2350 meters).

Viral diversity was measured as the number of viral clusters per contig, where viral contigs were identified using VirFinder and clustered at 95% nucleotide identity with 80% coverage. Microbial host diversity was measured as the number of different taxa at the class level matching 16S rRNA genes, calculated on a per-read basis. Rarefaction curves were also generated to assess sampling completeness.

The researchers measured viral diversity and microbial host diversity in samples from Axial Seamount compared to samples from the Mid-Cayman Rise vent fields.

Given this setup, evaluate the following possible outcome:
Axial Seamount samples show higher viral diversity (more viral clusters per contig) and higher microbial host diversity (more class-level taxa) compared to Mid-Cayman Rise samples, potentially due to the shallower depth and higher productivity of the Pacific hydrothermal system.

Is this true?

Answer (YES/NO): YES